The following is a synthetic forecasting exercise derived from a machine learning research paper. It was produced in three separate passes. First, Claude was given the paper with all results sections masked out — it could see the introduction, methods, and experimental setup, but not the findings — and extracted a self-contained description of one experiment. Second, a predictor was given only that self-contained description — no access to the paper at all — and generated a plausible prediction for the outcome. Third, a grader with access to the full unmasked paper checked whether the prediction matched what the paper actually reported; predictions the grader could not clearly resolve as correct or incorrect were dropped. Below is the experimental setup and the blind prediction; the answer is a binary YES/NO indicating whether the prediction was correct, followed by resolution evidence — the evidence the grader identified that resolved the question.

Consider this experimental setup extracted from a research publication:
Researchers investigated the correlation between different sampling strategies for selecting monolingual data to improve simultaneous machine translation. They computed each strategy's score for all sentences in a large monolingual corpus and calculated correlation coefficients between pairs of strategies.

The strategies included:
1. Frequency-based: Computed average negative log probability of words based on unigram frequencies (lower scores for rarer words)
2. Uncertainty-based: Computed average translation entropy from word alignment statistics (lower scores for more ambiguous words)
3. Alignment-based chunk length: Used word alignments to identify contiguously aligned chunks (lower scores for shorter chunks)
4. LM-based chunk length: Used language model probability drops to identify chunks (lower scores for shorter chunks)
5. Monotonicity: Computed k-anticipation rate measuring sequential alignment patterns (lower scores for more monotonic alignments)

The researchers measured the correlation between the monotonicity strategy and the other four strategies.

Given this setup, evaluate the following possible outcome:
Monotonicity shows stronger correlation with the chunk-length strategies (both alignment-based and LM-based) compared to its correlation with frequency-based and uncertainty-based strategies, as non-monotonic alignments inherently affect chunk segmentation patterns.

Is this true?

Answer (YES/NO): NO